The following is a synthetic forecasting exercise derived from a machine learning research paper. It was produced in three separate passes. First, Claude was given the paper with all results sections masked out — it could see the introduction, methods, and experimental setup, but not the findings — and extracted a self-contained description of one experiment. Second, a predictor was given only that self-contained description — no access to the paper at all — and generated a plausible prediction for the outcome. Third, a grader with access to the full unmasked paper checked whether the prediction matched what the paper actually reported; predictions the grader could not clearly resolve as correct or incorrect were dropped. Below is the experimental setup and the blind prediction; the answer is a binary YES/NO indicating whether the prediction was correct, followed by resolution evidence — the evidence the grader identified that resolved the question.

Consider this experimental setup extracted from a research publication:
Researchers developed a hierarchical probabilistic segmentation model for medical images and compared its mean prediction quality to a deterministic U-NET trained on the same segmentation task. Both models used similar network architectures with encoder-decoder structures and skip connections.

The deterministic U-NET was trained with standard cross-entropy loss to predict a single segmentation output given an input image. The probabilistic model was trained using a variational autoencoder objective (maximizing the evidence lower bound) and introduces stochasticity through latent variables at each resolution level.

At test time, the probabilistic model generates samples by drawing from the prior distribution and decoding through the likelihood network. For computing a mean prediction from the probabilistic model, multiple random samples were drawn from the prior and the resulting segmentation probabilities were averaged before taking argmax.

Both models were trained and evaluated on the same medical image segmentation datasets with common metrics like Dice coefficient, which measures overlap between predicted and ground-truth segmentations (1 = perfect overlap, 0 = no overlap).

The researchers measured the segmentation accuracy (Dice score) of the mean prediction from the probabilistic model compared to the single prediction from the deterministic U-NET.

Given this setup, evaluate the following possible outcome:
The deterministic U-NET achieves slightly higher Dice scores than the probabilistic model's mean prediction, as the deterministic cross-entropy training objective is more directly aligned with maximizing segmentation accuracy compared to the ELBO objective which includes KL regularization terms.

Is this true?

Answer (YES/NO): NO